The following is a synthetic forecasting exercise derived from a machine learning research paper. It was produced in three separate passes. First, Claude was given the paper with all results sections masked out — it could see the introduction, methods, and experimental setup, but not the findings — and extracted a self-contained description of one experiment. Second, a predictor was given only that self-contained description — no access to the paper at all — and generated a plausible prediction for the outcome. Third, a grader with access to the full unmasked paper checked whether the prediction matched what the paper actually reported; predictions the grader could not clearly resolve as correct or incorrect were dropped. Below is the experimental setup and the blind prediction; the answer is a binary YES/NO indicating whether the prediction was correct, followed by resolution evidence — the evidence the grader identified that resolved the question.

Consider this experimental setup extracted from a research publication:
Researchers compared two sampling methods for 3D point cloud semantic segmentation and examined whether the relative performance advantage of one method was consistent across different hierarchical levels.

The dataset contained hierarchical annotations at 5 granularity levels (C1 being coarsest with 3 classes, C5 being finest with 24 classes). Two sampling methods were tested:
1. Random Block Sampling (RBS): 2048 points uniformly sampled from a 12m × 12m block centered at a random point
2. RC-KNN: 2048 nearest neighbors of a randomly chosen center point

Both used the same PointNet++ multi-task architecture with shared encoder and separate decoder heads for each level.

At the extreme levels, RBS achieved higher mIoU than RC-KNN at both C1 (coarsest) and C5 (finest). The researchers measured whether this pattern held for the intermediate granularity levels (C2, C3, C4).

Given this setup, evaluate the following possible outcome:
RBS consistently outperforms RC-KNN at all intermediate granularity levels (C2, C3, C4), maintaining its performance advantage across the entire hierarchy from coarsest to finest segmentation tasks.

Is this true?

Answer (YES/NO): YES